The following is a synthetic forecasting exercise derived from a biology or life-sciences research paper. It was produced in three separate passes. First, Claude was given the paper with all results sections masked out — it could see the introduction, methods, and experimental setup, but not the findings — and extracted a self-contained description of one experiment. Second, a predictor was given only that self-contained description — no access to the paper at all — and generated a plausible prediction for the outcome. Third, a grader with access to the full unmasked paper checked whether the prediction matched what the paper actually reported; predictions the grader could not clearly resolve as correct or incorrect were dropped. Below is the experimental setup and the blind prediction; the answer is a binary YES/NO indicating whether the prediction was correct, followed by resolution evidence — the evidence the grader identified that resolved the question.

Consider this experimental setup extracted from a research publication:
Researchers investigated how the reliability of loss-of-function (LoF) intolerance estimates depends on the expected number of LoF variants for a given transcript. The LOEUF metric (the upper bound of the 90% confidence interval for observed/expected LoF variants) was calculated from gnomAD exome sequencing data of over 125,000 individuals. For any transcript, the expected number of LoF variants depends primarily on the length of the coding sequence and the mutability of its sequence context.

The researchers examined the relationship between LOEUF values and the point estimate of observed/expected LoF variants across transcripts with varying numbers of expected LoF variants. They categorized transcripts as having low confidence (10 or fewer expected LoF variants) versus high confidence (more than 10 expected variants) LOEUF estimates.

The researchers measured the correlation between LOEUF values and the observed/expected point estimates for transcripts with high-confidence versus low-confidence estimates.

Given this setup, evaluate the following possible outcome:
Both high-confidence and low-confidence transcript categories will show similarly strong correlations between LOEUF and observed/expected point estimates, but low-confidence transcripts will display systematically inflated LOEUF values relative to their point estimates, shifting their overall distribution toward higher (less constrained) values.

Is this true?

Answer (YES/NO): NO